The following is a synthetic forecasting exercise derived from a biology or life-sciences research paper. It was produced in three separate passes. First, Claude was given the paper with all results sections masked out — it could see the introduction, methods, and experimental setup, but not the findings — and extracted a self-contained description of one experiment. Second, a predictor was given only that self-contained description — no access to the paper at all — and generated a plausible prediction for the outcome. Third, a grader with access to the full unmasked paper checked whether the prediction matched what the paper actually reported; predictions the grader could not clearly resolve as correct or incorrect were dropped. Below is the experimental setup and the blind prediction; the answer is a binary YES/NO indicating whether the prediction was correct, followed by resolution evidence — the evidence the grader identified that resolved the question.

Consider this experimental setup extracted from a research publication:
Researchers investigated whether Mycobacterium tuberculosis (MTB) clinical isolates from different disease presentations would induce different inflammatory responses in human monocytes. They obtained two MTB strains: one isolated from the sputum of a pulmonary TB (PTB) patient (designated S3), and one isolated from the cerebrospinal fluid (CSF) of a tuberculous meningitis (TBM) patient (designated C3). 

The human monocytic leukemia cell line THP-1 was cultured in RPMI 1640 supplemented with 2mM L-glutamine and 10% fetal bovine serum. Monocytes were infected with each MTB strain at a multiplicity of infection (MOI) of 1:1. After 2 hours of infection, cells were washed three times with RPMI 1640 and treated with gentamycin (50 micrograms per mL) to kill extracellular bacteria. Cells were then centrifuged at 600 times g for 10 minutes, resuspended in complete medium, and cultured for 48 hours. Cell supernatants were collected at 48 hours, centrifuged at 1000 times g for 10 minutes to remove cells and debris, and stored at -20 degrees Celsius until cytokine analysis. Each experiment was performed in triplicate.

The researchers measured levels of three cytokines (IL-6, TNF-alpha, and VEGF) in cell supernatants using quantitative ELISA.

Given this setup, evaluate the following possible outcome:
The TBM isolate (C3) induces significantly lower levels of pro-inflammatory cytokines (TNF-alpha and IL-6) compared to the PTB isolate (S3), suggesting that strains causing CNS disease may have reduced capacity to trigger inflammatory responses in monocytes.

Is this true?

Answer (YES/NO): NO